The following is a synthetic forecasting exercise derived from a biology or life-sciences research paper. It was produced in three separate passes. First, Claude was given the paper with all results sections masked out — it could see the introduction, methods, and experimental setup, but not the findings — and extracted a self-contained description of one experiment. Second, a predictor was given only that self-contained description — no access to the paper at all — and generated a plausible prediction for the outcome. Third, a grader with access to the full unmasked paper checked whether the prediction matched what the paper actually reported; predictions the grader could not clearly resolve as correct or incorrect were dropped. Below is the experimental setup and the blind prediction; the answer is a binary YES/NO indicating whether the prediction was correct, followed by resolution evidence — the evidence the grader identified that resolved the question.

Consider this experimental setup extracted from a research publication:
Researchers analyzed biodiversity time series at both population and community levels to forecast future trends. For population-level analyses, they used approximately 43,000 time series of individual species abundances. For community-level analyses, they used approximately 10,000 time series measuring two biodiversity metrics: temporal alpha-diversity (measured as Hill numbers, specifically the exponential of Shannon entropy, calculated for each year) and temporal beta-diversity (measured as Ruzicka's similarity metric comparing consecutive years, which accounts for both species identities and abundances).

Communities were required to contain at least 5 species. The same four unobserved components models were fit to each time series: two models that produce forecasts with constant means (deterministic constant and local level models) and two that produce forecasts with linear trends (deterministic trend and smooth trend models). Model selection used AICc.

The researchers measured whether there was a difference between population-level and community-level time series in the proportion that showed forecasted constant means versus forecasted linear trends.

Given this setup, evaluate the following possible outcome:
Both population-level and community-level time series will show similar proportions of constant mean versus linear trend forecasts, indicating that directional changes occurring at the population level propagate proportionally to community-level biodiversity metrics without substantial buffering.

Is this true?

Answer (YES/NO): NO